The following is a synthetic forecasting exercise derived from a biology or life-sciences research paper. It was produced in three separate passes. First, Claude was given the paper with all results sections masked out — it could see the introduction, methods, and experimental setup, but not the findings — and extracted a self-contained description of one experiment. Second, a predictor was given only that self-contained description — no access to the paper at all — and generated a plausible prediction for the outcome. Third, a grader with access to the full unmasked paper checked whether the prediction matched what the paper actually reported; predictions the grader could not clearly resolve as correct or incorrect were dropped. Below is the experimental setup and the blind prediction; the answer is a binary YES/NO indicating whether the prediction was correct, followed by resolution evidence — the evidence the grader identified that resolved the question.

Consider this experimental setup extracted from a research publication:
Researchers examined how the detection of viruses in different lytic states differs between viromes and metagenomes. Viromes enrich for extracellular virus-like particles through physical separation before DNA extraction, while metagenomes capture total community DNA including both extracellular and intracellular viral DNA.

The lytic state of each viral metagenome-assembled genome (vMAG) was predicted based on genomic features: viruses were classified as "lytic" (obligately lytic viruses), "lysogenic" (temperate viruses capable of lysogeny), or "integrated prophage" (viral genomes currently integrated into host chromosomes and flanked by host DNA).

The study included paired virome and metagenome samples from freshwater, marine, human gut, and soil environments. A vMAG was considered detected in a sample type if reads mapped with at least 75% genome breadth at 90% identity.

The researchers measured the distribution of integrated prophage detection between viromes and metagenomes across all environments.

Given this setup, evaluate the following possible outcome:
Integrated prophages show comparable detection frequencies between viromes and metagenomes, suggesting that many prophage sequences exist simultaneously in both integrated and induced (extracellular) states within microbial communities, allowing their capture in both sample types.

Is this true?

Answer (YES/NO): NO